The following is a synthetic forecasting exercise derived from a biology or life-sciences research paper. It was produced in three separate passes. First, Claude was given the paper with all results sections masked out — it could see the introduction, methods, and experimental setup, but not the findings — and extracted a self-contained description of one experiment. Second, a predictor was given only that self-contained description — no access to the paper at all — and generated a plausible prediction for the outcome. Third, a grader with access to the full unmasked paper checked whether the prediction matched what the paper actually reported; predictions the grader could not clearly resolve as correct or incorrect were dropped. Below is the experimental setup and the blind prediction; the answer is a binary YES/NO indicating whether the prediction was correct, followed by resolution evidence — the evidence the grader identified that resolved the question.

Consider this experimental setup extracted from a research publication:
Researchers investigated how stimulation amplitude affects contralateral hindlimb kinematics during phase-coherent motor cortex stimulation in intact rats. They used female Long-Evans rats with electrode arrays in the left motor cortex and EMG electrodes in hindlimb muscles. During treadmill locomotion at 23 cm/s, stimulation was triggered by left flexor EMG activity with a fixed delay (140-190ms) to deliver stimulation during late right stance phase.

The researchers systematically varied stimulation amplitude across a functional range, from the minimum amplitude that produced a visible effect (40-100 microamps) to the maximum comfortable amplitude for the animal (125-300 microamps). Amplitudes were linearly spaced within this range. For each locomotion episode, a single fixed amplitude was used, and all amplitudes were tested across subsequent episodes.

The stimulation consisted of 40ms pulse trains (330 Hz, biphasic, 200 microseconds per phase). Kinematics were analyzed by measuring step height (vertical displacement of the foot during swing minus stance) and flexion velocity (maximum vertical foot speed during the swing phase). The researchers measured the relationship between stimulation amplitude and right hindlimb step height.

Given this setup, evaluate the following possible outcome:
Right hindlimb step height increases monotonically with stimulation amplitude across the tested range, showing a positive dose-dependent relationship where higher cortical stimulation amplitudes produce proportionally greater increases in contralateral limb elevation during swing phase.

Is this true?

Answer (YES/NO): YES